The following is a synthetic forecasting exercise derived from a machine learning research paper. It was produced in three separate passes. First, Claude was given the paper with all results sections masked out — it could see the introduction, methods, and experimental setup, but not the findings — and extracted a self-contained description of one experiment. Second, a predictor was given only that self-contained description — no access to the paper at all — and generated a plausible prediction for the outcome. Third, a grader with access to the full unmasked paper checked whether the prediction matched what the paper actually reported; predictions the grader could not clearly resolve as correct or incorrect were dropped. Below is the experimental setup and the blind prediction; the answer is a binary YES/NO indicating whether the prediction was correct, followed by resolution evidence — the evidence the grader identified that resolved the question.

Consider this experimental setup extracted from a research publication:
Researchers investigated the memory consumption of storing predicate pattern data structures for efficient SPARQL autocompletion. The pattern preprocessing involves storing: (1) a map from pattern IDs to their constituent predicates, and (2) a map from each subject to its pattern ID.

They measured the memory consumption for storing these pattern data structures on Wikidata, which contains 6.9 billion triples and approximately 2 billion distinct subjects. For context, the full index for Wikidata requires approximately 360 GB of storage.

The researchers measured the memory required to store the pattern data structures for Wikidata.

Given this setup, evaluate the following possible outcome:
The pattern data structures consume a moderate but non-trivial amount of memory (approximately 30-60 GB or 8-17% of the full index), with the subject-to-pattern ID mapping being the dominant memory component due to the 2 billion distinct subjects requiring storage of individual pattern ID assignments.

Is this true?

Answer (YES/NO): NO